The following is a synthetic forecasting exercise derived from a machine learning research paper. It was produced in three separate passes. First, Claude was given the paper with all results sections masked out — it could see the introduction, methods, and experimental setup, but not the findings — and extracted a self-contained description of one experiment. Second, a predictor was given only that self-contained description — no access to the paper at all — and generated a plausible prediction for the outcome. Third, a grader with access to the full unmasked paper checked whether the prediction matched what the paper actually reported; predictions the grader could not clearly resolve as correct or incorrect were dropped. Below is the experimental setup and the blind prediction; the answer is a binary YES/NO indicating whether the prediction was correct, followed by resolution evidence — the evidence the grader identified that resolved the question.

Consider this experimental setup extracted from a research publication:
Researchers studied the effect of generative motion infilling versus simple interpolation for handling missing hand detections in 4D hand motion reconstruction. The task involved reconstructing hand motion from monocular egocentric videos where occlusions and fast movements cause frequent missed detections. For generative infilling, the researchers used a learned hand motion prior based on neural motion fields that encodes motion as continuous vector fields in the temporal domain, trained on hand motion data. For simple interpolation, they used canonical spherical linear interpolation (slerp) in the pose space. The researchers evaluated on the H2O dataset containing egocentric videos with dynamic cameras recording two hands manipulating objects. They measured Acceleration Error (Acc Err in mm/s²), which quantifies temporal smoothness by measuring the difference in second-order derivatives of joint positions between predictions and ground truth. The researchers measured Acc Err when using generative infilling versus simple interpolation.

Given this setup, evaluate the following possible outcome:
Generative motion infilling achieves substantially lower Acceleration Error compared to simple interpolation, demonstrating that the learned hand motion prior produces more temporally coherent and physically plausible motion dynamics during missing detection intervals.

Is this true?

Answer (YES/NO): YES